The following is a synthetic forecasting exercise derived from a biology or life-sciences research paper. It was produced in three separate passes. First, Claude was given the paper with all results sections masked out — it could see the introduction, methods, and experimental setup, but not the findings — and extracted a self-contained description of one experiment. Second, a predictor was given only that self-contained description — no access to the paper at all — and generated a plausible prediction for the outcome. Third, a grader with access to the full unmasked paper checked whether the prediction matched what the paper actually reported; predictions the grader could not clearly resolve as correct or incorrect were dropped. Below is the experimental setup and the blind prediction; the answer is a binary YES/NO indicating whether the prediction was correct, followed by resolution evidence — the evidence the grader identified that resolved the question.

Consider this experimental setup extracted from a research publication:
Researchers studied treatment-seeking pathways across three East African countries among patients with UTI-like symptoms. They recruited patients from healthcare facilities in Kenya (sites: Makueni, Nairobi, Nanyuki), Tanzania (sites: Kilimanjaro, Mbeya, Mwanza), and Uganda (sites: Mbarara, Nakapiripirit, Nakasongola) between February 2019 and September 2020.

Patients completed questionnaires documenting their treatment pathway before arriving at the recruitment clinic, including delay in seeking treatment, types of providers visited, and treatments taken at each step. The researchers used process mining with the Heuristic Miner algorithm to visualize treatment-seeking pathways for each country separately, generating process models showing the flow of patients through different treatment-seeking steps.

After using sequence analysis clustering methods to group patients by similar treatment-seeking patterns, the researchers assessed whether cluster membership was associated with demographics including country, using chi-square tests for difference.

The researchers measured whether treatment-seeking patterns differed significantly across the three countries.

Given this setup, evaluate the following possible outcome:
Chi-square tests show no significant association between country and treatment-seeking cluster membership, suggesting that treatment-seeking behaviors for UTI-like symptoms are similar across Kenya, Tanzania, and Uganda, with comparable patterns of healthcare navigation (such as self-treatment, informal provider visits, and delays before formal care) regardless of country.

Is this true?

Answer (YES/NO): NO